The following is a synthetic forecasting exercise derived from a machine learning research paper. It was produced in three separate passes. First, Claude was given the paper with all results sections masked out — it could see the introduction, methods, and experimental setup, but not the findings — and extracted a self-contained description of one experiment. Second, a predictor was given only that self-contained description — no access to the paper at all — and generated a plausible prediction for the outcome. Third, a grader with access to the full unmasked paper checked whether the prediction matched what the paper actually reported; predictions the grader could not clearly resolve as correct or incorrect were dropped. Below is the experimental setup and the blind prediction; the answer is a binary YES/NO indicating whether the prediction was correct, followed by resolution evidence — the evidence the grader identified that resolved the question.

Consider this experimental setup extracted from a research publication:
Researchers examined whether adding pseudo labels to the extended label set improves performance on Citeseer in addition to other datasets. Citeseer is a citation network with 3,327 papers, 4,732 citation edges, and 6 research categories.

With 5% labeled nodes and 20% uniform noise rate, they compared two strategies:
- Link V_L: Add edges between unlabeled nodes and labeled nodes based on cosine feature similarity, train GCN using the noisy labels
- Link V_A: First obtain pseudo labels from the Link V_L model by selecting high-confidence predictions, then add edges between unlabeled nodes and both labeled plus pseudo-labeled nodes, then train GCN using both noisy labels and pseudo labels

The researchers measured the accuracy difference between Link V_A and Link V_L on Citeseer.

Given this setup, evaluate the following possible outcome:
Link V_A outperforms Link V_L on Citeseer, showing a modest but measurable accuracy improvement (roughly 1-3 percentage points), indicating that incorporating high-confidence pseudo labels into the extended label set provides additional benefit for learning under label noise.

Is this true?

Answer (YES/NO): YES